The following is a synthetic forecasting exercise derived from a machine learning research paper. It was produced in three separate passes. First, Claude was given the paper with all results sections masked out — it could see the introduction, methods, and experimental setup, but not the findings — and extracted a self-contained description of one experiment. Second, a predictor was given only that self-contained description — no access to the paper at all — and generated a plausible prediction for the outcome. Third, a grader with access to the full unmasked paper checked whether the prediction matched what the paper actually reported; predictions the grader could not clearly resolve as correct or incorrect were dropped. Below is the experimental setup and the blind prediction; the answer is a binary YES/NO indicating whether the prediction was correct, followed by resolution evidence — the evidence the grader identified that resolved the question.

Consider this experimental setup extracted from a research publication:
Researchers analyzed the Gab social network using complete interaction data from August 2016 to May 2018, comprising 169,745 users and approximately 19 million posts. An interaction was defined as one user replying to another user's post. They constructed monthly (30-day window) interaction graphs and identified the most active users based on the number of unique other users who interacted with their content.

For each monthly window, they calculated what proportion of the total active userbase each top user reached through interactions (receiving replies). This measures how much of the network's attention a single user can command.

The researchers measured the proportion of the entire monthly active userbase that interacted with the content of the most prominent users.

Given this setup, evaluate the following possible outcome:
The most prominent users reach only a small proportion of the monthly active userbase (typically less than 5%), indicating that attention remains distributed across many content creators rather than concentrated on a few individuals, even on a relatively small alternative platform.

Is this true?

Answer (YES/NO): NO